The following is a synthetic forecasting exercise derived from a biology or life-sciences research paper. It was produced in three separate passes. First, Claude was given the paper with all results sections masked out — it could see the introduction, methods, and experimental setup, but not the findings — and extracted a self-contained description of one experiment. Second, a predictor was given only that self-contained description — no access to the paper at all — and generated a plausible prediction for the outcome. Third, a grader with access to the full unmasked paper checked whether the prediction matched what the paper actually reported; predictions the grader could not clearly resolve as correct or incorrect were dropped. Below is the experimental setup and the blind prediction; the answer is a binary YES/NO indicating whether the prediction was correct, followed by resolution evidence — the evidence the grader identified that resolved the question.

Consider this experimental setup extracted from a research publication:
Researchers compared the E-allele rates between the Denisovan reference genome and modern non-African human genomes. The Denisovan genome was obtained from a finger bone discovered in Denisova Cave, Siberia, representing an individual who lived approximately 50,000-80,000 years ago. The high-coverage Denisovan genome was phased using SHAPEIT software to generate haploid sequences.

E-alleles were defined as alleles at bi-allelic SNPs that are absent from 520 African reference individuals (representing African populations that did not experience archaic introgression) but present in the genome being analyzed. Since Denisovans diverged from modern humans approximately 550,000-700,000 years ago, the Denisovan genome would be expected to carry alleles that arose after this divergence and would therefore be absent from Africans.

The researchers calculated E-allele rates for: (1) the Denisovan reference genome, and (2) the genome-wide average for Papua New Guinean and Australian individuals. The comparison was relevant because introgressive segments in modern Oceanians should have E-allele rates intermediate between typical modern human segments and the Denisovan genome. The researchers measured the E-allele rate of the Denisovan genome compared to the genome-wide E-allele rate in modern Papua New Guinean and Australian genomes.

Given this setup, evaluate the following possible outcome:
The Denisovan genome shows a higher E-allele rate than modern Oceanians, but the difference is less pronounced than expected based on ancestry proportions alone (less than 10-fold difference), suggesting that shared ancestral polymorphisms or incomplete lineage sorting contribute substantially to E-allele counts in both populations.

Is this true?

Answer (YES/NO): YES